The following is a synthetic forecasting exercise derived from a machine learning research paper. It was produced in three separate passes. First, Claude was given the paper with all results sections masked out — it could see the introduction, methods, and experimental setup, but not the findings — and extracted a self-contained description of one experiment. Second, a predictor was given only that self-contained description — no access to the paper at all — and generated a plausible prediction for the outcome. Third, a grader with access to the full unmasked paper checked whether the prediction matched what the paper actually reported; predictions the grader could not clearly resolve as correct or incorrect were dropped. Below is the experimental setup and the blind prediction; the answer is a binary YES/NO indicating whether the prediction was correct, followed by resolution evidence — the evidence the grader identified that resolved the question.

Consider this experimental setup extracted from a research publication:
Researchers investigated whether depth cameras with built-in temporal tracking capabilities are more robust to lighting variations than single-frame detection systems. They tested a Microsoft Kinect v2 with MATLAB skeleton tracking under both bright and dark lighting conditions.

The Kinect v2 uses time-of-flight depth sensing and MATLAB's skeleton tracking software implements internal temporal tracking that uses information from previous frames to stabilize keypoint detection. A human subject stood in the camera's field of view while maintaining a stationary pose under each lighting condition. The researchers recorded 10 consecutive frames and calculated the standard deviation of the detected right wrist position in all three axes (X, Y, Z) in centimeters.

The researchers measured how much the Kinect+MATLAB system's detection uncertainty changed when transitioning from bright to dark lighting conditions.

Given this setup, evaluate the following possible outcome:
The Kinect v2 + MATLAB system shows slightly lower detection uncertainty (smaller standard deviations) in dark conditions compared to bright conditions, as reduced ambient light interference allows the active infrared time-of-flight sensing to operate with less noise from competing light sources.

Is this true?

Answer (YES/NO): YES